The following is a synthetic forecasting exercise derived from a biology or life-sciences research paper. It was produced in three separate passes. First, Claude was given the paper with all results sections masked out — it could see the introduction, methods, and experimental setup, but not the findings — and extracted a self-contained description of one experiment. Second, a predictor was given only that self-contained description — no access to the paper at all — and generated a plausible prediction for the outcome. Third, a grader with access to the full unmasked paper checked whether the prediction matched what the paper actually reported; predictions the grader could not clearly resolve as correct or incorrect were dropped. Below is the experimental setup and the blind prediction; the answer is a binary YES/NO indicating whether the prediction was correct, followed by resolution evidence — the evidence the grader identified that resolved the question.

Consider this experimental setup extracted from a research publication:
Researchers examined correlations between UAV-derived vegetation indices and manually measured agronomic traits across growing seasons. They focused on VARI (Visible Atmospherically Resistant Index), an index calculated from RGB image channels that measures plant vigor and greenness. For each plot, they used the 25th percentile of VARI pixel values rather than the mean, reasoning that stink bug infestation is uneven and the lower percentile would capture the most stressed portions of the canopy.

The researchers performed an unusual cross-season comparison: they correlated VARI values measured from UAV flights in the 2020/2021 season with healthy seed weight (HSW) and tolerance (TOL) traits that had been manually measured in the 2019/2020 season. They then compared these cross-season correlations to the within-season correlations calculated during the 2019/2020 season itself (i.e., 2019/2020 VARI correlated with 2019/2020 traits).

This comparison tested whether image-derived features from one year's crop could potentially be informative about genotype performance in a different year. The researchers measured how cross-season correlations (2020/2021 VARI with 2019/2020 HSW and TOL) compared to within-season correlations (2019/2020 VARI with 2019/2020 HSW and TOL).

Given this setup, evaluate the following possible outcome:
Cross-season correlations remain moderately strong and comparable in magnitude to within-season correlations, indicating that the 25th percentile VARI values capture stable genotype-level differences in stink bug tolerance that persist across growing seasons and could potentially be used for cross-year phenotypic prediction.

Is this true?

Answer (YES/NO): NO